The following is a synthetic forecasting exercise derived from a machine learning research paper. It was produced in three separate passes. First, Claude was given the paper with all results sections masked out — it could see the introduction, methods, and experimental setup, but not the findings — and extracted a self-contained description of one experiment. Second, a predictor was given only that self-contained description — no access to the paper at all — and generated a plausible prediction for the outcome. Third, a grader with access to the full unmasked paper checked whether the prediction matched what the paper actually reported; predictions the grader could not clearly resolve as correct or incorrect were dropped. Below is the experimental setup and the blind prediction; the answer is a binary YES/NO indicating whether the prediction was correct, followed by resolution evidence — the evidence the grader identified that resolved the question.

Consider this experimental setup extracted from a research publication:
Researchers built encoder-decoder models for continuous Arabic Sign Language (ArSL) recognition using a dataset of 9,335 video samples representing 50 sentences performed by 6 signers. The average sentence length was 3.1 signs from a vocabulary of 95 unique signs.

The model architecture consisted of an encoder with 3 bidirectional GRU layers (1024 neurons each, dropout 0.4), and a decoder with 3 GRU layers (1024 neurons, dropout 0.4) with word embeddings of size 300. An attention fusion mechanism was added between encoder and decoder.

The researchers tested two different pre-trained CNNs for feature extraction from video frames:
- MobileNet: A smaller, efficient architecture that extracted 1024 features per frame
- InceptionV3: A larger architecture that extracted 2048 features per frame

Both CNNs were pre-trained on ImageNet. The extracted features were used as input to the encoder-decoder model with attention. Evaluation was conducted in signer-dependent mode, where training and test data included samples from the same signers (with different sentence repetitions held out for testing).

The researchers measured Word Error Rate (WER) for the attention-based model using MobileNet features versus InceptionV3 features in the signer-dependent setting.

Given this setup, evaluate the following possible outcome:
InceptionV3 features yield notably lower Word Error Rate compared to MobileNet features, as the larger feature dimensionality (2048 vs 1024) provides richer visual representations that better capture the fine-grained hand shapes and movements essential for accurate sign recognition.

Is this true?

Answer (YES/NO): NO